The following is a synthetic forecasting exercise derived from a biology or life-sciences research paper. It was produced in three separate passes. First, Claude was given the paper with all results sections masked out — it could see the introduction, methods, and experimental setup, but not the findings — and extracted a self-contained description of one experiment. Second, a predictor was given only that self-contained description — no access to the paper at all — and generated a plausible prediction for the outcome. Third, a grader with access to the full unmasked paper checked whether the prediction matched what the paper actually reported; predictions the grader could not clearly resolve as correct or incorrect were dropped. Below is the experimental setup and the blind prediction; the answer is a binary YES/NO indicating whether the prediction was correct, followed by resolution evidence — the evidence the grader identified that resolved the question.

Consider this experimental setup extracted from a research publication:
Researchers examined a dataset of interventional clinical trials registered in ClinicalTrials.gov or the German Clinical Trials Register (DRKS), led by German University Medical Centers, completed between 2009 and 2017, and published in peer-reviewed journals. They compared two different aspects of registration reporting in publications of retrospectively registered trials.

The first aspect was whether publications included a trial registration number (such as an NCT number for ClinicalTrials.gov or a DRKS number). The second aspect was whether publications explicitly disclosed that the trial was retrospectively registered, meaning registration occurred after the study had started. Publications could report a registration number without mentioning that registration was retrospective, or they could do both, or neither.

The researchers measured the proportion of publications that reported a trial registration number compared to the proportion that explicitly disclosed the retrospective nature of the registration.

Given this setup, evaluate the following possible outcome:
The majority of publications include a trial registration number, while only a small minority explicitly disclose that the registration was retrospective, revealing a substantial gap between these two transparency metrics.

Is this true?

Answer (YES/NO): YES